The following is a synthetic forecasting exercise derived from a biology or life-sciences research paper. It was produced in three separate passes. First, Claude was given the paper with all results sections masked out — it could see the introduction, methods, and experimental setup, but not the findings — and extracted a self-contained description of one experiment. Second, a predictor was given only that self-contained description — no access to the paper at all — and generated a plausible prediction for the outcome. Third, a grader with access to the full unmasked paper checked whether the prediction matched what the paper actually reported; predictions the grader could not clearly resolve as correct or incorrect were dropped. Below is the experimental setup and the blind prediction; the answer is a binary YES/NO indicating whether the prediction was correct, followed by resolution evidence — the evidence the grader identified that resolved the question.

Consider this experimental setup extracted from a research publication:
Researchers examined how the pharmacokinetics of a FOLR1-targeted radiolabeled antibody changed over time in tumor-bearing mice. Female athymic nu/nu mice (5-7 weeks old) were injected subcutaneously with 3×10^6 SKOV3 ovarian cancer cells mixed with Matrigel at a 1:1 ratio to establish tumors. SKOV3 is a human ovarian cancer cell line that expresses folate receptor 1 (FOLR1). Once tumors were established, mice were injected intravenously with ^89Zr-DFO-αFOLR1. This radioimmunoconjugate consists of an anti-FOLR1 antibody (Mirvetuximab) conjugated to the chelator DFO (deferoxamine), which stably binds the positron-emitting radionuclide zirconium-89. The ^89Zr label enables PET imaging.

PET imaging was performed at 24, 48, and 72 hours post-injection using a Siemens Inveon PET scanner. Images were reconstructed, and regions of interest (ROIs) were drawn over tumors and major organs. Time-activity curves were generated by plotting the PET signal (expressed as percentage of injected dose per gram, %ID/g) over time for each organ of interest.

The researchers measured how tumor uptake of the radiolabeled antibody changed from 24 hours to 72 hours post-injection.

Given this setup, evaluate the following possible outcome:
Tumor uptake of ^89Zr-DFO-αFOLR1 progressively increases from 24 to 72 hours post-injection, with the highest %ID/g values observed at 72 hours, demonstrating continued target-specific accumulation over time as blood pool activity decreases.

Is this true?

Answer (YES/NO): YES